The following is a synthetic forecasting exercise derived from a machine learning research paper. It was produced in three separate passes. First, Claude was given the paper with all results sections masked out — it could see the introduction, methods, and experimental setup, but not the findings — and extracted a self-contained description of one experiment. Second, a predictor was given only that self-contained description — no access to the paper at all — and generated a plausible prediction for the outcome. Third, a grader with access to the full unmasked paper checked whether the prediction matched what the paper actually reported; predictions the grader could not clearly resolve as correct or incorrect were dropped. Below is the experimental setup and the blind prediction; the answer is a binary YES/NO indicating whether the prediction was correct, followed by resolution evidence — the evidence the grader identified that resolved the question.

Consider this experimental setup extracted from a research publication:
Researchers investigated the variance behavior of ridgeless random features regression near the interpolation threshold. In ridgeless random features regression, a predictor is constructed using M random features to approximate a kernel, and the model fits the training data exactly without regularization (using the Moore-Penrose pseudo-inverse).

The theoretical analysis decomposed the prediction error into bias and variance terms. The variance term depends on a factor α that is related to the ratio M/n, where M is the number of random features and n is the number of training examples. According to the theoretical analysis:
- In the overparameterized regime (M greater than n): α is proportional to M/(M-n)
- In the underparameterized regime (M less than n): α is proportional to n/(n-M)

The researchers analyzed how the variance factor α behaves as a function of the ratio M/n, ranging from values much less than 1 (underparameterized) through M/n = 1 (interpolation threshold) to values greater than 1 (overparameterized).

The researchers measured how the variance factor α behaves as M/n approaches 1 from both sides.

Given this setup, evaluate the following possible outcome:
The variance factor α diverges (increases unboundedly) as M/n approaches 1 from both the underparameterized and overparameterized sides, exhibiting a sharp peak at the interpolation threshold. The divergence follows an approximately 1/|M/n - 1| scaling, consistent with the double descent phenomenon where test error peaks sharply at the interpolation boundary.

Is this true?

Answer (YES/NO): YES